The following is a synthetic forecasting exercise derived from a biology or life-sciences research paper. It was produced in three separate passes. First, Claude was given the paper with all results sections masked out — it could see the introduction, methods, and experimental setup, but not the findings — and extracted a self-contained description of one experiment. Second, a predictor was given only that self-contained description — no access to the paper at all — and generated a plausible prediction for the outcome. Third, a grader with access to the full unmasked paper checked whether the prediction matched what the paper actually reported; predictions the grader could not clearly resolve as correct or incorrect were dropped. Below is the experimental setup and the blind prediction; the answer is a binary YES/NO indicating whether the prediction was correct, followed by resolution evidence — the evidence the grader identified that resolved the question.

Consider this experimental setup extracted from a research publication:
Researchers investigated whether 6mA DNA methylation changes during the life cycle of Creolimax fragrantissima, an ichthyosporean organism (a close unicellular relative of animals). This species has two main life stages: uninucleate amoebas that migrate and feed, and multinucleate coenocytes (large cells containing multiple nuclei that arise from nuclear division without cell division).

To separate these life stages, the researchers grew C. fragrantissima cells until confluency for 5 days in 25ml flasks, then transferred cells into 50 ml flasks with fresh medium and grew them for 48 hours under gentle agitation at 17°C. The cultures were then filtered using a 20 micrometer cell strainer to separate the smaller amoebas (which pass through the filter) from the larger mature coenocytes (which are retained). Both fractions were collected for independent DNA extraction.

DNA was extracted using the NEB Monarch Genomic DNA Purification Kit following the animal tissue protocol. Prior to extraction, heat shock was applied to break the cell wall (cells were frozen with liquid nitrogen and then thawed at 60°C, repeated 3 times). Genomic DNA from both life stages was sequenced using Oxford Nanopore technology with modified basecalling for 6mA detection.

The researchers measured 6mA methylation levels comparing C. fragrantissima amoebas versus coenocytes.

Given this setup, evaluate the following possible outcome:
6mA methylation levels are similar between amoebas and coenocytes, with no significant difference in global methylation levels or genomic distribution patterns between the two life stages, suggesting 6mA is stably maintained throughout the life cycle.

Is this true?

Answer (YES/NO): YES